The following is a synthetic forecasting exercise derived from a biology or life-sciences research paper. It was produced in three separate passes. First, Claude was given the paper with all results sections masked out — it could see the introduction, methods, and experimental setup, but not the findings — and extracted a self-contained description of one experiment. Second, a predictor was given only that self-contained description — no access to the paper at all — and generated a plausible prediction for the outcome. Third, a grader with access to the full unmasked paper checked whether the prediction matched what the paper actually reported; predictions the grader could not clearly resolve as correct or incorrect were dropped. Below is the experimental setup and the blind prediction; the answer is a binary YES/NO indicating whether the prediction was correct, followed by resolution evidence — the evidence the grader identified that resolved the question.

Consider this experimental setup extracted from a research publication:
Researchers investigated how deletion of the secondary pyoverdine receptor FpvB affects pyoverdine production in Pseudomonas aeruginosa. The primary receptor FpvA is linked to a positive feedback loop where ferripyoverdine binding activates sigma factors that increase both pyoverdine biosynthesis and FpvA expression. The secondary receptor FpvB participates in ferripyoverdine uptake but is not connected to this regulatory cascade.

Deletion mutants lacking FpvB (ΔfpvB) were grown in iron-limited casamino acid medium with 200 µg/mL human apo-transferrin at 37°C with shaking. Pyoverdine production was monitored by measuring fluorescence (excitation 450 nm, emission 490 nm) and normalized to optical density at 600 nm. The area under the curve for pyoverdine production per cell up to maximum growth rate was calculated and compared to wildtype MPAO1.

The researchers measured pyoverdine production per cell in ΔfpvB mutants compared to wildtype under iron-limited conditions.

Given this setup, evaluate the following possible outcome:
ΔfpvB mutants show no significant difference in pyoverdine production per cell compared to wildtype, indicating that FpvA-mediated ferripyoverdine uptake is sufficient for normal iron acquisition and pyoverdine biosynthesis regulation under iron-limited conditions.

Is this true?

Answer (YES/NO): NO